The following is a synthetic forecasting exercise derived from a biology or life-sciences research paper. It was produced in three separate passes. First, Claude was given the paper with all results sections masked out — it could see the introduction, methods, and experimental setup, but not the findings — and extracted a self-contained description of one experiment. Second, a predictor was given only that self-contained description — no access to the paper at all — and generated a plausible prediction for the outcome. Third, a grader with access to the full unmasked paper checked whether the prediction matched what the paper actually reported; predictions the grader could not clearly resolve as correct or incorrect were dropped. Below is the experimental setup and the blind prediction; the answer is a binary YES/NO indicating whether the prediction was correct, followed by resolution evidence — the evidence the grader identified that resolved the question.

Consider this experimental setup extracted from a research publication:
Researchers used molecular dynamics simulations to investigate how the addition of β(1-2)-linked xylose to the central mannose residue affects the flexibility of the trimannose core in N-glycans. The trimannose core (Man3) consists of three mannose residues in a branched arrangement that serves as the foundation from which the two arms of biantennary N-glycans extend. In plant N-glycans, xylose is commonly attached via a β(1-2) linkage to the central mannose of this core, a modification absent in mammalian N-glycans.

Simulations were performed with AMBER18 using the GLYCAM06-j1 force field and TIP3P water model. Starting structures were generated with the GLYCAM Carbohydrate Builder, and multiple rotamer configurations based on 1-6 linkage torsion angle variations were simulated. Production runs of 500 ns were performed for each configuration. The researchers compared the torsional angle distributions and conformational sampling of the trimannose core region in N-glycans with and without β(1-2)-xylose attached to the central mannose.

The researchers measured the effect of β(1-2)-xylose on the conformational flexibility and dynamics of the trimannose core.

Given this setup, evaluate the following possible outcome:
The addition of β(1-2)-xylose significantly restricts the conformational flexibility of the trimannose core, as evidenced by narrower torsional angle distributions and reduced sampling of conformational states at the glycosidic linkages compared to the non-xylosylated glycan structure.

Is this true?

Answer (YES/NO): YES